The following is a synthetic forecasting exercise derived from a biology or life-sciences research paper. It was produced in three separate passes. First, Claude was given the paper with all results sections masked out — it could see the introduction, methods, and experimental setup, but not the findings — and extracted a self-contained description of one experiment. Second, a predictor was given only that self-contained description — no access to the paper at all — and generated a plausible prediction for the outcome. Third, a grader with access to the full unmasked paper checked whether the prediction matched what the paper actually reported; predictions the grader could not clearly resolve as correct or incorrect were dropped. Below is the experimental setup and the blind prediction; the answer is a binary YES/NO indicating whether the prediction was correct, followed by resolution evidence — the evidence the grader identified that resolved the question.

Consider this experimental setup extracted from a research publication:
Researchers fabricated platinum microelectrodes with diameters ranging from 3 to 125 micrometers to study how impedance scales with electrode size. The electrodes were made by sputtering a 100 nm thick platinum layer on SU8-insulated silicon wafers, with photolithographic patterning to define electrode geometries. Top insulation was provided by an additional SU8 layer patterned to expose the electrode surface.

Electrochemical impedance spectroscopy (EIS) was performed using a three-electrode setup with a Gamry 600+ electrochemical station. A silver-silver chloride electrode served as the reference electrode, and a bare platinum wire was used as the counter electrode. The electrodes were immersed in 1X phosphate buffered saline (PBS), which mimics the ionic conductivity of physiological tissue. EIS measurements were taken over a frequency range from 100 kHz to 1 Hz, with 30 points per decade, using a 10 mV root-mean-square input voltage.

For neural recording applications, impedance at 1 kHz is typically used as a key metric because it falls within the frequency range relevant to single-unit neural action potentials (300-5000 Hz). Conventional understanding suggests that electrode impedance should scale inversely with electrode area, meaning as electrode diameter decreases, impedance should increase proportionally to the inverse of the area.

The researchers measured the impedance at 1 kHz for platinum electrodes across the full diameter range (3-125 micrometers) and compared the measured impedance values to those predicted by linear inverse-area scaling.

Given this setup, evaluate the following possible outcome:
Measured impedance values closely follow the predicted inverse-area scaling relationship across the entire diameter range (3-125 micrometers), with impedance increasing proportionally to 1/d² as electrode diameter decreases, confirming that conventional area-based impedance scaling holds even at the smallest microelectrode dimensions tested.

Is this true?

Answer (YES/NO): NO